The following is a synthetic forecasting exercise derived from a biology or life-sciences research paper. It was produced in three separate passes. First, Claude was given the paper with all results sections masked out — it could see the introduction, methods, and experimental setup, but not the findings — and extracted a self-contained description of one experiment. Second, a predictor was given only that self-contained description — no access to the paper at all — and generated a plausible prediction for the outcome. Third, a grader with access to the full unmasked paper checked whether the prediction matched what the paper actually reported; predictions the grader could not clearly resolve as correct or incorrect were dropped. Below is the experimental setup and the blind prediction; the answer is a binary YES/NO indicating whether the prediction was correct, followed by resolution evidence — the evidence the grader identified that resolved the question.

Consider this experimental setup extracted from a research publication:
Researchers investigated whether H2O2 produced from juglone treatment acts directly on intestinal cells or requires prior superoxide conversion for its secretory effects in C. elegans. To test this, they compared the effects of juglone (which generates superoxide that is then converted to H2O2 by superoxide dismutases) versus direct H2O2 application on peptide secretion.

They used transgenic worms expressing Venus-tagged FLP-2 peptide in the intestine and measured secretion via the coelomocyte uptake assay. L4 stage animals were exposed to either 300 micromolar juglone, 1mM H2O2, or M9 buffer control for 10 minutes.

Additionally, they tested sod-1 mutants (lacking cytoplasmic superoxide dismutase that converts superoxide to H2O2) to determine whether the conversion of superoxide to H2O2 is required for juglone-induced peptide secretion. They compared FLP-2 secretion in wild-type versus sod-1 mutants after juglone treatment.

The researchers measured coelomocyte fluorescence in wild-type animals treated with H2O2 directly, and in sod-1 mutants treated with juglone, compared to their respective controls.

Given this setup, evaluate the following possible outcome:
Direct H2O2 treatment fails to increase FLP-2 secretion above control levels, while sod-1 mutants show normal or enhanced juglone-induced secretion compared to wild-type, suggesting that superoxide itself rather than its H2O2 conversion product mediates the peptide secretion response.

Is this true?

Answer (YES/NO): NO